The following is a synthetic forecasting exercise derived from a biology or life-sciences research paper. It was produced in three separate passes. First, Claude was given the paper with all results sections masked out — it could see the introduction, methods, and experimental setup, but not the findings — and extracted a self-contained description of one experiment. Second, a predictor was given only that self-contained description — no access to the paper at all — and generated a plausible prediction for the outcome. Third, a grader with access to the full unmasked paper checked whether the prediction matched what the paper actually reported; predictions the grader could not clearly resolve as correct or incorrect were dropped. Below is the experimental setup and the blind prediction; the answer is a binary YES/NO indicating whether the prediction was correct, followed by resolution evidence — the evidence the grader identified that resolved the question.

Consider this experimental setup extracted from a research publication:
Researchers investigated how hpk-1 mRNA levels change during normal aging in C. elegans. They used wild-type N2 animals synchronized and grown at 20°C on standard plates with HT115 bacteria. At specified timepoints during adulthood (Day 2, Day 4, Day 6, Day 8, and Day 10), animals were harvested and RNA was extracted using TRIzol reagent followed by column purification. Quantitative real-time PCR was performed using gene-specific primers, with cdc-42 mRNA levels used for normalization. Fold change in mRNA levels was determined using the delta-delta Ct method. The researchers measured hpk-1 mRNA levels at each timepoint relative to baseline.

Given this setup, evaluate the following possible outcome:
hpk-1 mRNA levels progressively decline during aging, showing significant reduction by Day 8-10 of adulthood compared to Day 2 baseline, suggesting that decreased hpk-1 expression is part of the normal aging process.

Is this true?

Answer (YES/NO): NO